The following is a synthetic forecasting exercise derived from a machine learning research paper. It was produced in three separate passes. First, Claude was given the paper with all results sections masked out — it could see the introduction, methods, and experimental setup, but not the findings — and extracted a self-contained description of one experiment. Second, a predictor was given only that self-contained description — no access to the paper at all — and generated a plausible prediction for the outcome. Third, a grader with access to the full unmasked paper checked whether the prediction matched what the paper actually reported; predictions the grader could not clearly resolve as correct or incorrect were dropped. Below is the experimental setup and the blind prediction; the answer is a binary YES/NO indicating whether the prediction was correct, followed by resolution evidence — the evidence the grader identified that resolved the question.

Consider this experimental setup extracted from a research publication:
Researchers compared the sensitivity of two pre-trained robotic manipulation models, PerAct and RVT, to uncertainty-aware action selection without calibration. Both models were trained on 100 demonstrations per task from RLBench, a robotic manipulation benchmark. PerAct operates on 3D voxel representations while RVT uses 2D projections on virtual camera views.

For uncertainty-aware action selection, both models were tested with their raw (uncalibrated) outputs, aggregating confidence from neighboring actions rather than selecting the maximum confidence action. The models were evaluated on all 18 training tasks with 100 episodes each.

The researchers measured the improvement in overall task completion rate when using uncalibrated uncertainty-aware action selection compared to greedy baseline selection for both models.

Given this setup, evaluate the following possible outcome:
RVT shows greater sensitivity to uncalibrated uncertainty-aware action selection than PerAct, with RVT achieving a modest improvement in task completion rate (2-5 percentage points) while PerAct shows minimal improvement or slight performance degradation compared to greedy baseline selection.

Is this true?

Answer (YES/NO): NO